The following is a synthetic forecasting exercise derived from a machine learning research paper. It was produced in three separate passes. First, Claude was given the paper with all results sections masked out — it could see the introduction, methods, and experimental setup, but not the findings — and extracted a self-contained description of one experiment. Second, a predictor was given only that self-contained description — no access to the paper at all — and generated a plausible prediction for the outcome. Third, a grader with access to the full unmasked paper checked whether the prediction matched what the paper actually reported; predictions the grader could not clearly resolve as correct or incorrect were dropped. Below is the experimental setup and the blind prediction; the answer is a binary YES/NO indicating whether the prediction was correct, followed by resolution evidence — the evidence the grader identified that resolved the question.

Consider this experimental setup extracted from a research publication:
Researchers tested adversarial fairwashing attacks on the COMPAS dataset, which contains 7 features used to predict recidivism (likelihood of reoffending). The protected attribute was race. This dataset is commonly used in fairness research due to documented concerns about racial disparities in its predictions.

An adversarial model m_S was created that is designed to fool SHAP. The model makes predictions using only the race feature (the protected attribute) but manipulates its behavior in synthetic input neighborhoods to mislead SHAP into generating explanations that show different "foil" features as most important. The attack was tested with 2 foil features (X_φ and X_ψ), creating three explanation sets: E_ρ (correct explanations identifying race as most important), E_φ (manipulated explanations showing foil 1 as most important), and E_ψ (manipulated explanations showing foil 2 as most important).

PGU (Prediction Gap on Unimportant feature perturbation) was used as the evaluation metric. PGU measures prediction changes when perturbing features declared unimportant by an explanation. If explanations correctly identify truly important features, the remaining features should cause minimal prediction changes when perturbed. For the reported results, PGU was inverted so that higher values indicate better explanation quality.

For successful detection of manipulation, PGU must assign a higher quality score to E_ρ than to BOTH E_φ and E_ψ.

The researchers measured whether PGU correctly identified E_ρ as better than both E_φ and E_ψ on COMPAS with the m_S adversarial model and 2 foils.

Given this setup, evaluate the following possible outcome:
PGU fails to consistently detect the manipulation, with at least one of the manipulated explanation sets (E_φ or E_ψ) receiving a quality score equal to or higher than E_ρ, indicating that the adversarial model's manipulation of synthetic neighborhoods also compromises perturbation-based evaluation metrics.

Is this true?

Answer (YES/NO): YES